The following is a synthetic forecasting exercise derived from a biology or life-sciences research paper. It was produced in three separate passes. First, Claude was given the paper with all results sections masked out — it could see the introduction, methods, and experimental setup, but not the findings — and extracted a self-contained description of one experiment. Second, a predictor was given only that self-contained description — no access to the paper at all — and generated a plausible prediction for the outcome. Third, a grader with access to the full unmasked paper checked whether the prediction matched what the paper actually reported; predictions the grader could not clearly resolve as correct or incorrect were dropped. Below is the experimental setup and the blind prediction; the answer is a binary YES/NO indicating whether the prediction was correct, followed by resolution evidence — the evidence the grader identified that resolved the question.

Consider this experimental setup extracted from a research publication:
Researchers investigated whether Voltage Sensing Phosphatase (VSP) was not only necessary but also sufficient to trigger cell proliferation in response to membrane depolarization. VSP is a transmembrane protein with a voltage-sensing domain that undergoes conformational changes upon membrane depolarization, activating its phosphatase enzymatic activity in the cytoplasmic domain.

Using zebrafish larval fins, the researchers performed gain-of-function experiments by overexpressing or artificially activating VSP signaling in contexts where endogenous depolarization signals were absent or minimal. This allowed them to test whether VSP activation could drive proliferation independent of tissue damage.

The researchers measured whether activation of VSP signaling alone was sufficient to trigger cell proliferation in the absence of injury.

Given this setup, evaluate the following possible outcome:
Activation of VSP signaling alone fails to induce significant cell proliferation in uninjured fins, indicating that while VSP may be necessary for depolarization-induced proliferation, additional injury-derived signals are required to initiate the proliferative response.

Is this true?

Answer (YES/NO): NO